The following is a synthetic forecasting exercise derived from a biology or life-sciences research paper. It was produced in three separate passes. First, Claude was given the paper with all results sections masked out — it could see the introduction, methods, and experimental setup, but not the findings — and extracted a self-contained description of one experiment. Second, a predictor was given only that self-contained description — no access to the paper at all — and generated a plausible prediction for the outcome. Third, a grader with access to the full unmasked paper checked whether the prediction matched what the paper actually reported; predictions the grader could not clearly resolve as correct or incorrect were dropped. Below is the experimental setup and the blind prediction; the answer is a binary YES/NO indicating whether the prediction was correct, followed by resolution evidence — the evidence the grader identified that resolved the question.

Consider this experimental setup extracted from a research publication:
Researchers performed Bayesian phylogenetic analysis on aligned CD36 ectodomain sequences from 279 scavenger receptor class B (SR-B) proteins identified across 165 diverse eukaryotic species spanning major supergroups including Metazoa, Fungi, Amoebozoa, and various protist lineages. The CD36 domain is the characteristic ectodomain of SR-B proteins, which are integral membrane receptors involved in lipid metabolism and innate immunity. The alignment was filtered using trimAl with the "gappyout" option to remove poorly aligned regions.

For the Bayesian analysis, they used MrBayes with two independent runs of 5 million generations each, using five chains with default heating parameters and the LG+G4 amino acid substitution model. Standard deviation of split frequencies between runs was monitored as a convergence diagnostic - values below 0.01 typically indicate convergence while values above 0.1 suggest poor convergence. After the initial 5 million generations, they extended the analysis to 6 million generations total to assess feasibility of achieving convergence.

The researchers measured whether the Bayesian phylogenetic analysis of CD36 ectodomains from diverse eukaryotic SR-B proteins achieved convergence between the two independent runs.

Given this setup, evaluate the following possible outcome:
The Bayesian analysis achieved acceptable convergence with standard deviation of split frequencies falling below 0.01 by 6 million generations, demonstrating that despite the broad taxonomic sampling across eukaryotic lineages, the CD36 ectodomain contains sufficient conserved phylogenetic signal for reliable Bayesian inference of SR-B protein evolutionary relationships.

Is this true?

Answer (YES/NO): NO